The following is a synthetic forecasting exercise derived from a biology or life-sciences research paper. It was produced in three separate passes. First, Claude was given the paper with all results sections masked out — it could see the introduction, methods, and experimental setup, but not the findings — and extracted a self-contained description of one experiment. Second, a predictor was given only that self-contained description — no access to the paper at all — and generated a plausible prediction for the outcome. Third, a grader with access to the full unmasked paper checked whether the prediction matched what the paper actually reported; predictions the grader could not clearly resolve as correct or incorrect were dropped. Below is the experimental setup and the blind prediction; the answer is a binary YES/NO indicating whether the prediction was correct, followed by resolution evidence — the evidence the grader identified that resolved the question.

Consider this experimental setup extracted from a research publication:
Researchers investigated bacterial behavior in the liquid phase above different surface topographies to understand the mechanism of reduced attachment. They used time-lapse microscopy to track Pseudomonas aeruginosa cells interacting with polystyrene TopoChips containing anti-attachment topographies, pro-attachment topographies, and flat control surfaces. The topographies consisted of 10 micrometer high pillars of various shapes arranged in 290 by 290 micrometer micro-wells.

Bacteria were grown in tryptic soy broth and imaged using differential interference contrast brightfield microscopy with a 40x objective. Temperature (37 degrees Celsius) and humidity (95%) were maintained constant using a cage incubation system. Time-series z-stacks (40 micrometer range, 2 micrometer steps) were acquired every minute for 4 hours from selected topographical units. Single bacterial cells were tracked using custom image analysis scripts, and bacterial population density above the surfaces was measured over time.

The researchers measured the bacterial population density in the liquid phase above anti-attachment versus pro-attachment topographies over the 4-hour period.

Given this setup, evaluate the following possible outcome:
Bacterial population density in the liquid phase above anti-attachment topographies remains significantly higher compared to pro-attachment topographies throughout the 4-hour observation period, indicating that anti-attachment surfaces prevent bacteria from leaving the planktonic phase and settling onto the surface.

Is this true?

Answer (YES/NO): NO